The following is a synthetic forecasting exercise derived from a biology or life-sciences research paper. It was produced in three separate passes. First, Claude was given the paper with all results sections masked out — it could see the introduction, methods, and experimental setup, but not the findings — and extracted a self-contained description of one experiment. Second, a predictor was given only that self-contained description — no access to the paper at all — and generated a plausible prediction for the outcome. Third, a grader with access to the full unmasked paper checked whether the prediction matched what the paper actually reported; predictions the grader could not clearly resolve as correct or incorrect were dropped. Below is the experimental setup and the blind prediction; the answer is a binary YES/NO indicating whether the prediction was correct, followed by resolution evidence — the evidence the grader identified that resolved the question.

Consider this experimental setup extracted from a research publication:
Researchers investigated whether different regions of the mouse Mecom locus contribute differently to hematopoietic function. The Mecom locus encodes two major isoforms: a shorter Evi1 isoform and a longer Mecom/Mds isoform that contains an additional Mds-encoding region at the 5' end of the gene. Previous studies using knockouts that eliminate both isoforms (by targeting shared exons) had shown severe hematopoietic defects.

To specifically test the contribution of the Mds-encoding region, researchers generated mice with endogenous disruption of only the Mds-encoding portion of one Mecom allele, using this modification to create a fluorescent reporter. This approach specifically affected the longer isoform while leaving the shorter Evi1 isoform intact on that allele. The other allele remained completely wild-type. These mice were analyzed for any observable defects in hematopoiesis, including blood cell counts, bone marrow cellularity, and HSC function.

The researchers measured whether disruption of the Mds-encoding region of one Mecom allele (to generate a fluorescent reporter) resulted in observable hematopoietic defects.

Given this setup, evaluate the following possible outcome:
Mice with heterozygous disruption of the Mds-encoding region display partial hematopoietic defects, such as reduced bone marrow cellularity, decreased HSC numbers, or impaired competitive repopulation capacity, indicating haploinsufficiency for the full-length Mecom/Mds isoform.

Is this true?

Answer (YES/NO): NO